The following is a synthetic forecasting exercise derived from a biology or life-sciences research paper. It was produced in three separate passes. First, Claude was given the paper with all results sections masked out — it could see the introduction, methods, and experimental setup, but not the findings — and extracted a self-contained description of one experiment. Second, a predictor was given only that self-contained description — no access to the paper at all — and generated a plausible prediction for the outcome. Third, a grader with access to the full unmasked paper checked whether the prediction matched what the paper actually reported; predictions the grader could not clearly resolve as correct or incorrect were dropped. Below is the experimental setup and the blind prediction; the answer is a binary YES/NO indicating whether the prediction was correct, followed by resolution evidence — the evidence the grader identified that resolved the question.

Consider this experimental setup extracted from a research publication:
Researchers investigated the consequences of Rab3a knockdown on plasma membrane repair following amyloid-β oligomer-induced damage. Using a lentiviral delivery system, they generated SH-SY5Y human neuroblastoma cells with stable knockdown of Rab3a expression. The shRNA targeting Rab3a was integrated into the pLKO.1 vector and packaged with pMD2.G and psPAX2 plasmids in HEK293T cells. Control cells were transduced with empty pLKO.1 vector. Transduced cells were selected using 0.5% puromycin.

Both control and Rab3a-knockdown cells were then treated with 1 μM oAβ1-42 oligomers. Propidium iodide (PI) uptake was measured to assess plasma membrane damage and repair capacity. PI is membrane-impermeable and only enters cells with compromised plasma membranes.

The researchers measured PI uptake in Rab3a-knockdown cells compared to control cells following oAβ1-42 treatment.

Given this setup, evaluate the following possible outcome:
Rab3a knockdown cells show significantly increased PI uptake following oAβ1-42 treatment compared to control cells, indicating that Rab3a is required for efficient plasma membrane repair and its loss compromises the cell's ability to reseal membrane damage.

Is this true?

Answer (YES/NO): YES